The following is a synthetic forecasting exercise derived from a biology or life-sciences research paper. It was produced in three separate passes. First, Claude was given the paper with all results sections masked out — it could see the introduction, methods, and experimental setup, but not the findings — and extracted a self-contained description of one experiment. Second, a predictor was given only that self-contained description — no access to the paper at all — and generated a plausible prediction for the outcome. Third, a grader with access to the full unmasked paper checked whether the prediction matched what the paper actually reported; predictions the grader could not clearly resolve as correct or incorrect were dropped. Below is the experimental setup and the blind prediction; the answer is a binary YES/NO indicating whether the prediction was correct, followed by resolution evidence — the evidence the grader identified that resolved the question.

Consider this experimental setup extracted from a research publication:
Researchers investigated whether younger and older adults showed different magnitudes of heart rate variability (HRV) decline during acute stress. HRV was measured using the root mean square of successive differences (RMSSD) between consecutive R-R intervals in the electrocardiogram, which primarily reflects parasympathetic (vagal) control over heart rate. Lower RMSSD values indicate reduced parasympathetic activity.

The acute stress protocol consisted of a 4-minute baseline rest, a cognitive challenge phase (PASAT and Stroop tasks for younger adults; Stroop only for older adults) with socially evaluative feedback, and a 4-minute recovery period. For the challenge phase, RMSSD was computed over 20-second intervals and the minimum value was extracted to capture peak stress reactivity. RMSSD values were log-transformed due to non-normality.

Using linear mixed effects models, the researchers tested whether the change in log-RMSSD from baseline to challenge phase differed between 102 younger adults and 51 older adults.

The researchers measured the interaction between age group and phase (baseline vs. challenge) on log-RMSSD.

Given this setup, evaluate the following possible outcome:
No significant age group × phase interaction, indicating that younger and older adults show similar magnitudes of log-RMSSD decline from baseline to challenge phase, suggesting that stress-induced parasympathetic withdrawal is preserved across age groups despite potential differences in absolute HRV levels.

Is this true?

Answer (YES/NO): YES